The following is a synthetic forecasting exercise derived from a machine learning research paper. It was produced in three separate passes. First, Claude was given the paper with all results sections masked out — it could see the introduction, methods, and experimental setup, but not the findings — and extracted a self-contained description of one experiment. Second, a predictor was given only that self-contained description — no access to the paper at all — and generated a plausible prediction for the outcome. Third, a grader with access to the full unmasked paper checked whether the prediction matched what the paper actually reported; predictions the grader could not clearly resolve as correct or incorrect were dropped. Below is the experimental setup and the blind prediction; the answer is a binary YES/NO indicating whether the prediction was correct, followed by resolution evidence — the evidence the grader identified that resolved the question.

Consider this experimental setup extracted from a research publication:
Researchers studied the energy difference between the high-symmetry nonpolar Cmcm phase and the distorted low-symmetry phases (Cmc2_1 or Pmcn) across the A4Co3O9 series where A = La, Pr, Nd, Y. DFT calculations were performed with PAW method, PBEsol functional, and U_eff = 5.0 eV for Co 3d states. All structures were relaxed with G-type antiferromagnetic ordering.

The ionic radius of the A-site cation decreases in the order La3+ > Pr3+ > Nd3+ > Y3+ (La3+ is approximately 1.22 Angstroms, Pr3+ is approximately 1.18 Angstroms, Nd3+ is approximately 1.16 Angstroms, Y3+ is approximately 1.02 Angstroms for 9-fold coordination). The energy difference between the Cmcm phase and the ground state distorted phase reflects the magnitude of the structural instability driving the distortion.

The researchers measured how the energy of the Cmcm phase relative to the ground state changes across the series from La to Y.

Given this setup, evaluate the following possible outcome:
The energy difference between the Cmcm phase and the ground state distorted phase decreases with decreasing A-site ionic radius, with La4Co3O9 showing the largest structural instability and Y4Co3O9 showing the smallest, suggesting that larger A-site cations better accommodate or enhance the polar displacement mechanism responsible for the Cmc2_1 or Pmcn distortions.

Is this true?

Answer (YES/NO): NO